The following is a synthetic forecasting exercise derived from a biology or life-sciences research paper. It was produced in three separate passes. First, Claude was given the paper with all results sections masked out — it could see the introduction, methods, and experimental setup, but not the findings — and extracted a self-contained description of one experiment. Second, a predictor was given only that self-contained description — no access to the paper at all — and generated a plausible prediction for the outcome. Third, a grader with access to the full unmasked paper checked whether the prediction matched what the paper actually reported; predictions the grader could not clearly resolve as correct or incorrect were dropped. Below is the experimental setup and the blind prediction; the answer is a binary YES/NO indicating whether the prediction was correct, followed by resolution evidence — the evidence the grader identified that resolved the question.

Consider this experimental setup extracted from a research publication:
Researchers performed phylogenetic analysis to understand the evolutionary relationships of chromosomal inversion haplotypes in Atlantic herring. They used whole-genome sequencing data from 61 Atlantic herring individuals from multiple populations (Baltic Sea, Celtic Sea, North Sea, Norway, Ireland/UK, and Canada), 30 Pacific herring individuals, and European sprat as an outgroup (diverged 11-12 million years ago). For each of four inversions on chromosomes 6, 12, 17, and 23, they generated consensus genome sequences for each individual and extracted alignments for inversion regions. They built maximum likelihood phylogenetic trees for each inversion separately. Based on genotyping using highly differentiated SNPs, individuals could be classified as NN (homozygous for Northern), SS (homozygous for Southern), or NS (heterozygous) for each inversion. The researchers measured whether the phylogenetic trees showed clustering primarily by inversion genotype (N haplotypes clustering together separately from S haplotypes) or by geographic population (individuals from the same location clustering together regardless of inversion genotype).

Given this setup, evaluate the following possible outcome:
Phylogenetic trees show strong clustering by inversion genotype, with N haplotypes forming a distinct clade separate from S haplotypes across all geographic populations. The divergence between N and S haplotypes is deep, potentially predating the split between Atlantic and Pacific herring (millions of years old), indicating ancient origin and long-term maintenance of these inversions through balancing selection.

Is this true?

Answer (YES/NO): NO